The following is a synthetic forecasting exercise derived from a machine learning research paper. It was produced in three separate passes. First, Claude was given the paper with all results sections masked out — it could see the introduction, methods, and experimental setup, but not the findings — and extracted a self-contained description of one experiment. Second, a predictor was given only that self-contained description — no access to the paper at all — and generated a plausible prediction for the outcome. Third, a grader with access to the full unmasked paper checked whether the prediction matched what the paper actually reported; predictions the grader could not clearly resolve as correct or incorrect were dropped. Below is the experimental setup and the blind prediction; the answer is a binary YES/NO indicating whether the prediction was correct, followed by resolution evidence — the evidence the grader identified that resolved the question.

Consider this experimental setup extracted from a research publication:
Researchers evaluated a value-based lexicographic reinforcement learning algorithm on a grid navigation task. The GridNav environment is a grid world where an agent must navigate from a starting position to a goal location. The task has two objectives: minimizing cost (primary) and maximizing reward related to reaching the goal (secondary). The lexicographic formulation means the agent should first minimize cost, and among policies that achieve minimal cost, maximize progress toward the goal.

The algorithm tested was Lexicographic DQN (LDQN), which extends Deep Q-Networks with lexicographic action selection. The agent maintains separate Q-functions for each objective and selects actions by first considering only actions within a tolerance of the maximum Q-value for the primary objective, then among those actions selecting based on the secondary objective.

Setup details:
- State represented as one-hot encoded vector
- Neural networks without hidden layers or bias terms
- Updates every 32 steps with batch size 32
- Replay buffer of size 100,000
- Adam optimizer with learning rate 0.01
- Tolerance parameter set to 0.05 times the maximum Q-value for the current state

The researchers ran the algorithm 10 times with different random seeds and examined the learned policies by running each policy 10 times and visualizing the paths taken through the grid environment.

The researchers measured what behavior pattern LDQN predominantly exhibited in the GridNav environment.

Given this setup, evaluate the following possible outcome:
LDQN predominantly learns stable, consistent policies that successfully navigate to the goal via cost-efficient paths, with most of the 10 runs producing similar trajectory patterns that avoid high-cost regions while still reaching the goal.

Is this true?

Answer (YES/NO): NO